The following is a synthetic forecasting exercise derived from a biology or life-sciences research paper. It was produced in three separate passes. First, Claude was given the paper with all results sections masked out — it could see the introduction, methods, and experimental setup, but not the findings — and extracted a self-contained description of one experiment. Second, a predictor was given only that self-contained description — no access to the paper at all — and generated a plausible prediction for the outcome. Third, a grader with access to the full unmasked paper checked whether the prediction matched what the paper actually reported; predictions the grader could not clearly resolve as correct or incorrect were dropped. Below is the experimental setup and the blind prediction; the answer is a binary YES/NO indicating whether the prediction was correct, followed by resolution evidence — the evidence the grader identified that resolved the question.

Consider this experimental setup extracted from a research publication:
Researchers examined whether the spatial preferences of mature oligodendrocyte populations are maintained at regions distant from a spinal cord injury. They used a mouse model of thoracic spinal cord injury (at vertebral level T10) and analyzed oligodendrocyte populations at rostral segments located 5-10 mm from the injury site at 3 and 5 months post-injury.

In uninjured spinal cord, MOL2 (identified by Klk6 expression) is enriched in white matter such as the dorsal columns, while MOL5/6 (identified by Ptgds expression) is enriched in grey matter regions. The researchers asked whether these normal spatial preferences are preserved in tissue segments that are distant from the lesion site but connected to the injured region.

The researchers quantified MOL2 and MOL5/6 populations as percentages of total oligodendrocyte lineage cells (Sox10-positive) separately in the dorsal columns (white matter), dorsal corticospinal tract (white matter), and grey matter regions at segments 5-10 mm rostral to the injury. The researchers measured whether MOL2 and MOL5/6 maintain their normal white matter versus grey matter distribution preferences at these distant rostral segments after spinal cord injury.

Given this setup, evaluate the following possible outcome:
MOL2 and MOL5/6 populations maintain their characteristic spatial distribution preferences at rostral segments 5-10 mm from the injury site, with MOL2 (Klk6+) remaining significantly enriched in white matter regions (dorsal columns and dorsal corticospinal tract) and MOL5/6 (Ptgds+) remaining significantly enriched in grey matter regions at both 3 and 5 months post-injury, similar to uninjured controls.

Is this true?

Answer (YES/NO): YES